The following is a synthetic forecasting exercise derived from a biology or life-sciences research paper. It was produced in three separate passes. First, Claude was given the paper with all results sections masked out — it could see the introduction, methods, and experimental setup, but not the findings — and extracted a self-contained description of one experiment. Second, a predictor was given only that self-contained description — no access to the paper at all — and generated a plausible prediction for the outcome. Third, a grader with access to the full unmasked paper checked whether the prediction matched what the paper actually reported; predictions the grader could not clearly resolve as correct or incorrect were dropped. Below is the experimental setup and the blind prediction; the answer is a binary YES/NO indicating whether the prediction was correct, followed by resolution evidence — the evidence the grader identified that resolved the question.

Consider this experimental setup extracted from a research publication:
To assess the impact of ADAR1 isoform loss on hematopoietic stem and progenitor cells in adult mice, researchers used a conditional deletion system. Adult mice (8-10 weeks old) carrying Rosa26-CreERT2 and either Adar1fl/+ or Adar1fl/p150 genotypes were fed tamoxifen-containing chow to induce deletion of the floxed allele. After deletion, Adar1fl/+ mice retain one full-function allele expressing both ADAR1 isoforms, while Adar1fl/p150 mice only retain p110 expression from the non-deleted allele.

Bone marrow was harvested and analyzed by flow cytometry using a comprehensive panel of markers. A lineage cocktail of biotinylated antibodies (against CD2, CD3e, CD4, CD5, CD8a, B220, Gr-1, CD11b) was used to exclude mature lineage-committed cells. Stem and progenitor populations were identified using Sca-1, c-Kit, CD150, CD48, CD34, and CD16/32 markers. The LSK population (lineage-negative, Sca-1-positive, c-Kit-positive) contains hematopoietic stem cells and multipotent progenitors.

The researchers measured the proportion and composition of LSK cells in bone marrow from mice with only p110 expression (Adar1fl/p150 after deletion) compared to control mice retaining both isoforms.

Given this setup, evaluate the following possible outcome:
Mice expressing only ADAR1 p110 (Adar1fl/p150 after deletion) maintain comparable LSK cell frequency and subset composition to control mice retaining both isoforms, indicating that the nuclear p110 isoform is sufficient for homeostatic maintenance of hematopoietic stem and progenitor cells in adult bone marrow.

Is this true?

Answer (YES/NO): NO